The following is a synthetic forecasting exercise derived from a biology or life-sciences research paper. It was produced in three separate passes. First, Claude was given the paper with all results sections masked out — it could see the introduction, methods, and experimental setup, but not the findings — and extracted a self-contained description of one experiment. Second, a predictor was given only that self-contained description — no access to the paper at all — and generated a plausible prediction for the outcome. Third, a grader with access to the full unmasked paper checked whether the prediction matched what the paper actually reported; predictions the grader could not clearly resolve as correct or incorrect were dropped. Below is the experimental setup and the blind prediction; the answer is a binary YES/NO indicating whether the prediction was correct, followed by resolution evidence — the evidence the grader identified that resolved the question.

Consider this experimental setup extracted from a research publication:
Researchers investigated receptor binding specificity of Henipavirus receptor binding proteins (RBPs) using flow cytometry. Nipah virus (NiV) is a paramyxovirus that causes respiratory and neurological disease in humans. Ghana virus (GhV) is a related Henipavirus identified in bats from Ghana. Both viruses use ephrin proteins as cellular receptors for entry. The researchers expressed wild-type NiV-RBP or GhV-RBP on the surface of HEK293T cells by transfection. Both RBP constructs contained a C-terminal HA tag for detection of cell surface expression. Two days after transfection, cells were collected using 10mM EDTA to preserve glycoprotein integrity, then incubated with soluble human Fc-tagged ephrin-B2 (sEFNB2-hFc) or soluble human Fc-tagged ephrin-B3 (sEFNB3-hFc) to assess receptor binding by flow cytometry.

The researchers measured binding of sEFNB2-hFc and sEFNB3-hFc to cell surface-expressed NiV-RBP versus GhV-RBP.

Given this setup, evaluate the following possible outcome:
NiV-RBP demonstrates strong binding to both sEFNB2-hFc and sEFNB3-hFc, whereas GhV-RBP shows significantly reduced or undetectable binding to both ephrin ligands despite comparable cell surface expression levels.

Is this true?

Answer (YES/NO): NO